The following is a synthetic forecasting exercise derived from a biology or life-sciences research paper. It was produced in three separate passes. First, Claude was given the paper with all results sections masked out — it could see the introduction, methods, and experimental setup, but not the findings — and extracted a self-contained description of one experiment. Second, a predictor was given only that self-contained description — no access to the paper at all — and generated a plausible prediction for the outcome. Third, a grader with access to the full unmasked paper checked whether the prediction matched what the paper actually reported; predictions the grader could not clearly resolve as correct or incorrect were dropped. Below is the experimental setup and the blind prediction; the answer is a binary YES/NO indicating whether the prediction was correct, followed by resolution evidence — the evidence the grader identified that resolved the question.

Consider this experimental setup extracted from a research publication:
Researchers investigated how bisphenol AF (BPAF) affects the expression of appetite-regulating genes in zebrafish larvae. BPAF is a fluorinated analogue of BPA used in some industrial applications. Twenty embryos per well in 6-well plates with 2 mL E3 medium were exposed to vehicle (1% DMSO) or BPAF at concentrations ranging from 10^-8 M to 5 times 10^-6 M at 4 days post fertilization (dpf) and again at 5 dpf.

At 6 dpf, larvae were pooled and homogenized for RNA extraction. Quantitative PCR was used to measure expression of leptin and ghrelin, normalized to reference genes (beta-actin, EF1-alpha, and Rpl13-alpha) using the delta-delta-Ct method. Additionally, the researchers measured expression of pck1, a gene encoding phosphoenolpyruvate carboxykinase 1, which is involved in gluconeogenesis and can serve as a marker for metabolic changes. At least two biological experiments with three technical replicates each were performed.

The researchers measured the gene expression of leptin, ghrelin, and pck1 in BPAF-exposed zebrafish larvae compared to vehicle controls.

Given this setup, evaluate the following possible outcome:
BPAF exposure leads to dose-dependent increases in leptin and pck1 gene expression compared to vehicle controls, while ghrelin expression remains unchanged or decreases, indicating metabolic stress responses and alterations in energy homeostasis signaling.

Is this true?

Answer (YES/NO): NO